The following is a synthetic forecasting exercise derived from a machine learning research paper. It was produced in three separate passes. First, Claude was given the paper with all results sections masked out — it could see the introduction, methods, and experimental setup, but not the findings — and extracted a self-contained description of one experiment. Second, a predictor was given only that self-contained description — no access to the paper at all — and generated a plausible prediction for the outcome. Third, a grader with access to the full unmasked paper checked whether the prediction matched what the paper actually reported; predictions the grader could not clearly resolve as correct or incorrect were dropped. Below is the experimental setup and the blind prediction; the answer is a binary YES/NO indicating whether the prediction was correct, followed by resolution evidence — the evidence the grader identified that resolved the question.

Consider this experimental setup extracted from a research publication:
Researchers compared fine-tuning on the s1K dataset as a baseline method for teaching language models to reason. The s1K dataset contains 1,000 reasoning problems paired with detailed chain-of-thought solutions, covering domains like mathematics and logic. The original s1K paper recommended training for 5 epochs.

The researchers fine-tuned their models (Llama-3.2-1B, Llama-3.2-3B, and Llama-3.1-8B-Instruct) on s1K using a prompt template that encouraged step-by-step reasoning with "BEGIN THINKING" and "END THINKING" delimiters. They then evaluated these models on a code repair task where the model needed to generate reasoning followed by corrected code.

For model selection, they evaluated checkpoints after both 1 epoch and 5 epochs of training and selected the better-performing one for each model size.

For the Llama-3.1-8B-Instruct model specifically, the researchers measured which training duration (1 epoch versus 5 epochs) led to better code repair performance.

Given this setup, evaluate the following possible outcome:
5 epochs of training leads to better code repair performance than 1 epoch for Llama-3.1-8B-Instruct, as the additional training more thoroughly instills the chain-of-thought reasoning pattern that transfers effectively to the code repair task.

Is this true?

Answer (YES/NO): NO